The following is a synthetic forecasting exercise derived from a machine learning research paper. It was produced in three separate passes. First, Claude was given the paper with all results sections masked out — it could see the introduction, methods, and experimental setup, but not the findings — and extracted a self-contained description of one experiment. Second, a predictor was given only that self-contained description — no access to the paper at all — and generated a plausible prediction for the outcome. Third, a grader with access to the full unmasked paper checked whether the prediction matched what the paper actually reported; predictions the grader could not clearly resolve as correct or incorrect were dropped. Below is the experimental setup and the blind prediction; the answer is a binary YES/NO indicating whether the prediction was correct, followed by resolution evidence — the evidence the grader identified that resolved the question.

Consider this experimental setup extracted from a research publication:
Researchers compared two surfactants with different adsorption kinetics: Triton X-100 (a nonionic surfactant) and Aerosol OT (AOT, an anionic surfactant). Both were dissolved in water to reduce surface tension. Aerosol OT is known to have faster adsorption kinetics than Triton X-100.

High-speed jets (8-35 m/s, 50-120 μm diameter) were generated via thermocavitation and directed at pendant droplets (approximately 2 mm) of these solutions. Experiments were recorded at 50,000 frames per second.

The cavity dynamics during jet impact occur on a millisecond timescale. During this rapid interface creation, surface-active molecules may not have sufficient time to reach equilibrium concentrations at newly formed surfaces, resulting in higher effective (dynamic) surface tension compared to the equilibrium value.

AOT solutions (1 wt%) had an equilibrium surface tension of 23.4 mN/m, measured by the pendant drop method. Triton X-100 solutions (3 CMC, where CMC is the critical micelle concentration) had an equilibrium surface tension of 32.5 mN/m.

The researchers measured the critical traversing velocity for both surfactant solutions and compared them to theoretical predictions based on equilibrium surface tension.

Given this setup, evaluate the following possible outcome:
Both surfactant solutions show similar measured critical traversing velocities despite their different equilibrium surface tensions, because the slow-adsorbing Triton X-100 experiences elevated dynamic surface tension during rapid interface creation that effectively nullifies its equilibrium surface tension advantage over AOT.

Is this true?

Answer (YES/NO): NO